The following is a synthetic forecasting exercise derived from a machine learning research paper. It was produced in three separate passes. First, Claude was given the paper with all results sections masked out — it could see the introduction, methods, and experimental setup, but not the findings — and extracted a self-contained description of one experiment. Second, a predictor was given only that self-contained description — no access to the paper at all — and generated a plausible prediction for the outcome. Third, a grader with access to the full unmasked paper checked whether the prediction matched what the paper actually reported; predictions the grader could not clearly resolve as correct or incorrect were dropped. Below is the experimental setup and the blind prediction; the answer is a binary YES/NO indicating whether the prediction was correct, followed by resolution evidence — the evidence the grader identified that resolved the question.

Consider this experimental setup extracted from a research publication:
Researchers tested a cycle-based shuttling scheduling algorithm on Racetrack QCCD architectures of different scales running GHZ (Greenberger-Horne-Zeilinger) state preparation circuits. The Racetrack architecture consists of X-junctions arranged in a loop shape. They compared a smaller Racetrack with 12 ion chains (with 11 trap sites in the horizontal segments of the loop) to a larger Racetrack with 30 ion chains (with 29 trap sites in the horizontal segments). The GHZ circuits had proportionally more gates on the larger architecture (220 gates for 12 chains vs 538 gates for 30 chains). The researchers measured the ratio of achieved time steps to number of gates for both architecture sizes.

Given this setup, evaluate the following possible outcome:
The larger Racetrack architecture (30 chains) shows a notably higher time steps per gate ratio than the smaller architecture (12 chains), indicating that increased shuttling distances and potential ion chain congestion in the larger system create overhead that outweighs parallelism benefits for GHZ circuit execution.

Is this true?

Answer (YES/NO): YES